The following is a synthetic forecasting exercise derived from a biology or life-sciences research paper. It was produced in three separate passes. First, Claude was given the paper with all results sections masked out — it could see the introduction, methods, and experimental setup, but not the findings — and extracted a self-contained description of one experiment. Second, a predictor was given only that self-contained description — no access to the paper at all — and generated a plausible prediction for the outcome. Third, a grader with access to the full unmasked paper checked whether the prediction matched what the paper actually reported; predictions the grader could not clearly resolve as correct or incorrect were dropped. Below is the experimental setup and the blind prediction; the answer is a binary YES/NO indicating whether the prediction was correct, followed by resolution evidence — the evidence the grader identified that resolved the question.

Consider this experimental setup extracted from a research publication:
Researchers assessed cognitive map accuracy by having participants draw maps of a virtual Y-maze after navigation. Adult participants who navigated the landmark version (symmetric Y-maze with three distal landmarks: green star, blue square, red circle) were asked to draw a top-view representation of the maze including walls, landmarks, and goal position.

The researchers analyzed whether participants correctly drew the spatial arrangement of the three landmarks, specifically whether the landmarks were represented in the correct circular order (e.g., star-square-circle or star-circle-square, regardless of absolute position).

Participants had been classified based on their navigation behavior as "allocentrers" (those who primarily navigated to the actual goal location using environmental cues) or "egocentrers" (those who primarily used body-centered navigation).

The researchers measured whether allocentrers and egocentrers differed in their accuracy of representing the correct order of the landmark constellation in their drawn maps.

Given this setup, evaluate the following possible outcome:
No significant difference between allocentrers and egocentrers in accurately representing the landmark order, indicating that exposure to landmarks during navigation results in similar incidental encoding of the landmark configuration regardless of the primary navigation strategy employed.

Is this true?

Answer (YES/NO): NO